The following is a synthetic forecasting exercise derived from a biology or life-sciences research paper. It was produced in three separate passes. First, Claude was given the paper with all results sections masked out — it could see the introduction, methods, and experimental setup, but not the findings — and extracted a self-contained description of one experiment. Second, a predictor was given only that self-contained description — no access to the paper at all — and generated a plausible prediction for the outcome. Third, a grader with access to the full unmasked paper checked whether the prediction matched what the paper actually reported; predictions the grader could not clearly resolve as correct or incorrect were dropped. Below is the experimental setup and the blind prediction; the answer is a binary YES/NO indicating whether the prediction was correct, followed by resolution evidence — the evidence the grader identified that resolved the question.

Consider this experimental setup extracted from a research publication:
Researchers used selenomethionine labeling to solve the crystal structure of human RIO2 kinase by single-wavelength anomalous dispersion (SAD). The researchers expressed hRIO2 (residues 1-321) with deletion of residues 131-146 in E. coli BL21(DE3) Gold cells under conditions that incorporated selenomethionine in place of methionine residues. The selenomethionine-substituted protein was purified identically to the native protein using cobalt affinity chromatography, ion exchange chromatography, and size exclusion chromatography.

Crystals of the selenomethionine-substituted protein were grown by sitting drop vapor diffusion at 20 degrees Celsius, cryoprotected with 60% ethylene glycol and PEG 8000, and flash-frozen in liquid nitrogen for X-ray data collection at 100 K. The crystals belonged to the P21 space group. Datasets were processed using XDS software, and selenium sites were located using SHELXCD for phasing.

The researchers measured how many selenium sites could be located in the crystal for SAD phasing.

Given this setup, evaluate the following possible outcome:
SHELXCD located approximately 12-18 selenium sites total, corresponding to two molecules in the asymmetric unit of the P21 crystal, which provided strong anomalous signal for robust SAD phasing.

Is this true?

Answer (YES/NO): NO